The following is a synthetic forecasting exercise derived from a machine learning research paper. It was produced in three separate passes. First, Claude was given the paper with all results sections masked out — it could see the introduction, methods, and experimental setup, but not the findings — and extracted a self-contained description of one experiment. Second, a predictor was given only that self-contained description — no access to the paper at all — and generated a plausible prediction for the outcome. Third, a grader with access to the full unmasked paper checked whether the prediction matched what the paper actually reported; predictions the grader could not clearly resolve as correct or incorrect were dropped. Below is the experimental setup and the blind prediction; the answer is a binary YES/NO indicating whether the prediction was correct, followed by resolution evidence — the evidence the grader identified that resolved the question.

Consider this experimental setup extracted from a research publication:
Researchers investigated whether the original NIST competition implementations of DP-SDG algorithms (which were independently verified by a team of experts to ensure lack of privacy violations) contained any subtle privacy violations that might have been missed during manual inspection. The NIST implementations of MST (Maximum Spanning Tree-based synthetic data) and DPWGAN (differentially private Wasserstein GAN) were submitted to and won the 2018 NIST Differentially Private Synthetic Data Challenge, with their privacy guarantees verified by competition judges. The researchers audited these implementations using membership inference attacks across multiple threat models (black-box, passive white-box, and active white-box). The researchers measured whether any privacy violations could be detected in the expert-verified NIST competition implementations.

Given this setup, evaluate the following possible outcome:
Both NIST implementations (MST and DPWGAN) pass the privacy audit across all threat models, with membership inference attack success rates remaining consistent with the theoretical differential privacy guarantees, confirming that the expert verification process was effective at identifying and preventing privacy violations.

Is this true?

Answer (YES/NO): NO